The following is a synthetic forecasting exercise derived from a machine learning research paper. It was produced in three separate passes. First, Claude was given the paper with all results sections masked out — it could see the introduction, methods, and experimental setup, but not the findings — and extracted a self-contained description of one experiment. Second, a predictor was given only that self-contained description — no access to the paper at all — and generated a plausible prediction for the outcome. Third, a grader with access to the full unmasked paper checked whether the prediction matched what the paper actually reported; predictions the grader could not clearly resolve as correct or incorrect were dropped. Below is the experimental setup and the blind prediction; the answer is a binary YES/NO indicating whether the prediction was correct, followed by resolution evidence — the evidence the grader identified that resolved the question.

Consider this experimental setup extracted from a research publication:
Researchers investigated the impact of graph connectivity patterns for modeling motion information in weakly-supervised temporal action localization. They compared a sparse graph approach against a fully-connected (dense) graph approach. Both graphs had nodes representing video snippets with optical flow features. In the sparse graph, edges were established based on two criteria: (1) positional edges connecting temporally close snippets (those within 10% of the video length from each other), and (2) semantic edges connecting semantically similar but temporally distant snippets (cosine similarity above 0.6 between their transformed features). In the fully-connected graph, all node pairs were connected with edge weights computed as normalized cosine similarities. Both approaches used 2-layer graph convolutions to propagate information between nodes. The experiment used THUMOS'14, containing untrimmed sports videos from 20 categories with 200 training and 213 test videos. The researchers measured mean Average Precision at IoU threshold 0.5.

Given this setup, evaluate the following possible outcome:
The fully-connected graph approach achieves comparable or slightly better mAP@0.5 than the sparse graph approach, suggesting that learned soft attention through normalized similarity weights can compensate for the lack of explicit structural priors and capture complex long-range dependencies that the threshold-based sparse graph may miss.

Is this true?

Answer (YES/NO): NO